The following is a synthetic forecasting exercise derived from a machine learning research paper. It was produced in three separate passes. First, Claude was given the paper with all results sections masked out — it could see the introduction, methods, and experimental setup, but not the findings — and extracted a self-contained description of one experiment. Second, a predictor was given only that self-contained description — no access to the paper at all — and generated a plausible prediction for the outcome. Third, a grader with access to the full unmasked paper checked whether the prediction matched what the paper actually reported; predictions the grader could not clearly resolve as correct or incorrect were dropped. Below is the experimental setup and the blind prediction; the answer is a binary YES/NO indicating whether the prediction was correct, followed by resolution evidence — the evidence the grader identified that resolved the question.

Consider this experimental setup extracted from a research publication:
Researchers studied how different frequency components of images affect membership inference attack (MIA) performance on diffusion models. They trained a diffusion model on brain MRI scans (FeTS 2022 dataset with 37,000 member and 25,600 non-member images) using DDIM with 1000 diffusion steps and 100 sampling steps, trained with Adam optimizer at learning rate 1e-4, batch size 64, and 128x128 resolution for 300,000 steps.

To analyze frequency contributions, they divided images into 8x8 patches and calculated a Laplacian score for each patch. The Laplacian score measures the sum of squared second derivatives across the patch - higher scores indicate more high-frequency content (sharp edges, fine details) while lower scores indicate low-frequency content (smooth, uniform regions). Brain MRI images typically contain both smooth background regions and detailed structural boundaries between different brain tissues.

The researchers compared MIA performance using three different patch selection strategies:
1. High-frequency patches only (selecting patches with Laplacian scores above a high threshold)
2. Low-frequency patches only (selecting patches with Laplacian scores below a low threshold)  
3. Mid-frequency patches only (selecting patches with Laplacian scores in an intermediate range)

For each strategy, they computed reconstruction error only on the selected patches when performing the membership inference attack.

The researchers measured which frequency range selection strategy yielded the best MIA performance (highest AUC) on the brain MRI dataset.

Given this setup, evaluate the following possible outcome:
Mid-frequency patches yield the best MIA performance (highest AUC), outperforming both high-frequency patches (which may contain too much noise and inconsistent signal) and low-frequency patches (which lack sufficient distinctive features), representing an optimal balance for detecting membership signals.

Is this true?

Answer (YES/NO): YES